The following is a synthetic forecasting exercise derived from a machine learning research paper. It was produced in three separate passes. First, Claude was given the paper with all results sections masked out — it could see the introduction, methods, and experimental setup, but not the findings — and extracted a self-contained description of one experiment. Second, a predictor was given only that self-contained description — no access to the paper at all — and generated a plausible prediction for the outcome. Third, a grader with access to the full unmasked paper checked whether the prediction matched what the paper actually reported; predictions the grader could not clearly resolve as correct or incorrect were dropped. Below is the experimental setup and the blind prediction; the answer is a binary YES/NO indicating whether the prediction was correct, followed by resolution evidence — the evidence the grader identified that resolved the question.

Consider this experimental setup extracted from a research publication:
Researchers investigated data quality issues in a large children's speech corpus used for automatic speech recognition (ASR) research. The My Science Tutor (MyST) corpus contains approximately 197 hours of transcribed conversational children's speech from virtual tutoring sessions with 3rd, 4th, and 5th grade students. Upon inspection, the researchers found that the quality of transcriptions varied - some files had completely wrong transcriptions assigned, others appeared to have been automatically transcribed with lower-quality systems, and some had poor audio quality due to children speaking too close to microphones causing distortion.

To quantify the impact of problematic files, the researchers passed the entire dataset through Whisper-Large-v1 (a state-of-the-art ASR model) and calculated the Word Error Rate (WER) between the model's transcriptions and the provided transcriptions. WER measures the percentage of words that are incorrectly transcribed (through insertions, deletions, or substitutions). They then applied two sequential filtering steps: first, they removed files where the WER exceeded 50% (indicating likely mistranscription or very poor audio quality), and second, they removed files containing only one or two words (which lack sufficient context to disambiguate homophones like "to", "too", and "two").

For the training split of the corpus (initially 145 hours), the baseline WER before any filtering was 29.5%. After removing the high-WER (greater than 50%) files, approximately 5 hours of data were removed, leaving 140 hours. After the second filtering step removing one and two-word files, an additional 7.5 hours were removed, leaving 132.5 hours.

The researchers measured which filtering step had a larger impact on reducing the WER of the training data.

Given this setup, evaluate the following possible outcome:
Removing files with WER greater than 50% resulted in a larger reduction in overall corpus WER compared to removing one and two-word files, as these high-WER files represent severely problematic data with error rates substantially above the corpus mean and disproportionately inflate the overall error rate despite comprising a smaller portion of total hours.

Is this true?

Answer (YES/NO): NO